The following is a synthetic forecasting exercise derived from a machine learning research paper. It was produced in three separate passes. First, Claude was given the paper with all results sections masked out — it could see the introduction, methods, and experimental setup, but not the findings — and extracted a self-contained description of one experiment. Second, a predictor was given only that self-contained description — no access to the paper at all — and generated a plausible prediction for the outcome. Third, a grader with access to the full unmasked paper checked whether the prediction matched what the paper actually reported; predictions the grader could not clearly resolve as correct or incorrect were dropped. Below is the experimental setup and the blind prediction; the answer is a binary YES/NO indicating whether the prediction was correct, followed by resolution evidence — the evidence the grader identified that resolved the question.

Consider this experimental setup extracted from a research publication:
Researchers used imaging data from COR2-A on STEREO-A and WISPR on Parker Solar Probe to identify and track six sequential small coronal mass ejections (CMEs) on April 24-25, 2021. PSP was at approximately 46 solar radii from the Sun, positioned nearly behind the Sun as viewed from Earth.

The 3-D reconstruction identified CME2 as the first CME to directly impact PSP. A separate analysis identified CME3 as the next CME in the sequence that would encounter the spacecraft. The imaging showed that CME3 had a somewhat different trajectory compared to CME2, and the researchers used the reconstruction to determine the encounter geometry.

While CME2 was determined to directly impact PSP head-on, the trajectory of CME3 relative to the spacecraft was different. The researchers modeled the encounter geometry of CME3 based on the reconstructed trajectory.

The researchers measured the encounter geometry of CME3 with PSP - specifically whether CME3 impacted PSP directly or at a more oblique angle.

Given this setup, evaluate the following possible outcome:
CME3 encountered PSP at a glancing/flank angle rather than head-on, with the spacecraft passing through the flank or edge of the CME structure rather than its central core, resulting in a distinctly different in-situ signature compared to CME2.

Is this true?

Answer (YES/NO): YES